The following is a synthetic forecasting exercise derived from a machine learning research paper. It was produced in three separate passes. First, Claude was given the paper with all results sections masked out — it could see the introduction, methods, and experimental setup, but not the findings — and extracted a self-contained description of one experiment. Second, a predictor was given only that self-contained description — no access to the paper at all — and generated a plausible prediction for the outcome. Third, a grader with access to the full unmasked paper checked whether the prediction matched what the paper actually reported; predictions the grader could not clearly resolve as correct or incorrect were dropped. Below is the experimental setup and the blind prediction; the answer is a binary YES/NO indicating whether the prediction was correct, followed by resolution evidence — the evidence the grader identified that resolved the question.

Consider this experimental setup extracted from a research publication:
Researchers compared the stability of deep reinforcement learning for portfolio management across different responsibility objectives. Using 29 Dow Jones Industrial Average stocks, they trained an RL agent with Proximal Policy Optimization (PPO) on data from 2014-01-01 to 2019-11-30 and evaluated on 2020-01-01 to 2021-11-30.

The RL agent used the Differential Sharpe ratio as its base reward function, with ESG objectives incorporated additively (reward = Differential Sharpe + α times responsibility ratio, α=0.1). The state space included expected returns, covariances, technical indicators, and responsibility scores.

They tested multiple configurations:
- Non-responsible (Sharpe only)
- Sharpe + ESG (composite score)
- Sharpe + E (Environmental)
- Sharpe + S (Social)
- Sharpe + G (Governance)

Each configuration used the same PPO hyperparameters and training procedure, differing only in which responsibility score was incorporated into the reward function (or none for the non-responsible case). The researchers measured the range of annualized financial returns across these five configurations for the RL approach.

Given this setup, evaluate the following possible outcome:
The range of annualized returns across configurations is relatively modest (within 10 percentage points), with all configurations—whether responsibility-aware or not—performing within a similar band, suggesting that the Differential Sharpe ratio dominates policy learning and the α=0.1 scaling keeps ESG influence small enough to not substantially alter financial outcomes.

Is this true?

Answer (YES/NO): YES